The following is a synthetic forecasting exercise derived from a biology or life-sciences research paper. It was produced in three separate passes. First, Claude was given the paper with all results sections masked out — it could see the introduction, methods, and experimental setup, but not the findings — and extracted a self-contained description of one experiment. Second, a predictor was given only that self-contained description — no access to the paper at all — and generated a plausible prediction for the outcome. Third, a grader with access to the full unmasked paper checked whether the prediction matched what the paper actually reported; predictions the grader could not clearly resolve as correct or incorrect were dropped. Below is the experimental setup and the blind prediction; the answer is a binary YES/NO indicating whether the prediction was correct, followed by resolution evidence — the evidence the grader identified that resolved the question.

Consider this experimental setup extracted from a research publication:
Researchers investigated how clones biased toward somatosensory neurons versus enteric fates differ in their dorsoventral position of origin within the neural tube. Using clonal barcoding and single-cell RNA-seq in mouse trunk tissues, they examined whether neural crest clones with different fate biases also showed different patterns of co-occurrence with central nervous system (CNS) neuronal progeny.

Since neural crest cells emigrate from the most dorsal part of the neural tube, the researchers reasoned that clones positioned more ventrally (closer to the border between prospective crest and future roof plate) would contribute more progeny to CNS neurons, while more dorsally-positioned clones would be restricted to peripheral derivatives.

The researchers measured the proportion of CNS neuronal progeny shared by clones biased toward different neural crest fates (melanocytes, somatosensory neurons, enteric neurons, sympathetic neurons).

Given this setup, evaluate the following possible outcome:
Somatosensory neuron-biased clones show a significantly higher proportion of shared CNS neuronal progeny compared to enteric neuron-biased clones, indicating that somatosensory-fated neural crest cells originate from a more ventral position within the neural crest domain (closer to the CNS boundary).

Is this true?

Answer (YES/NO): YES